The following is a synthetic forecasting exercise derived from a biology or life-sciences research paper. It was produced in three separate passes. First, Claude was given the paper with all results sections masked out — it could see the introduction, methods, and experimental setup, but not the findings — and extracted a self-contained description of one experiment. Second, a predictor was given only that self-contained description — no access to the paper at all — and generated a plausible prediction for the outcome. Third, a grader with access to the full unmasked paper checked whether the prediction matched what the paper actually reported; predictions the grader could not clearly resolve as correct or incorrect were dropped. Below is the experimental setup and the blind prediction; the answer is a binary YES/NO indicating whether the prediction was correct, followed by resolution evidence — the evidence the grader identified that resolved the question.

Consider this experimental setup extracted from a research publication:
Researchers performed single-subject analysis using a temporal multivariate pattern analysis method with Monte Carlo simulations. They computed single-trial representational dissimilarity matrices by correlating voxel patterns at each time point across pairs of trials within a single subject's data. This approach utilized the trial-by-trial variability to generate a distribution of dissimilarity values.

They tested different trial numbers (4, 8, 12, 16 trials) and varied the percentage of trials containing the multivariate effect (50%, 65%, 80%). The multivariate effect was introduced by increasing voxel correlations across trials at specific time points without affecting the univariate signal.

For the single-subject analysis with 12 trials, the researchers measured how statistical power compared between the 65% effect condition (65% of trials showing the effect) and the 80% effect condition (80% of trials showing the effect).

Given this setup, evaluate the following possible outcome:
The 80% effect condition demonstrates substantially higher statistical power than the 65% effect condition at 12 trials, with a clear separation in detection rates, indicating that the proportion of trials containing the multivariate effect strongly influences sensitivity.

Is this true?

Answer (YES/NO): YES